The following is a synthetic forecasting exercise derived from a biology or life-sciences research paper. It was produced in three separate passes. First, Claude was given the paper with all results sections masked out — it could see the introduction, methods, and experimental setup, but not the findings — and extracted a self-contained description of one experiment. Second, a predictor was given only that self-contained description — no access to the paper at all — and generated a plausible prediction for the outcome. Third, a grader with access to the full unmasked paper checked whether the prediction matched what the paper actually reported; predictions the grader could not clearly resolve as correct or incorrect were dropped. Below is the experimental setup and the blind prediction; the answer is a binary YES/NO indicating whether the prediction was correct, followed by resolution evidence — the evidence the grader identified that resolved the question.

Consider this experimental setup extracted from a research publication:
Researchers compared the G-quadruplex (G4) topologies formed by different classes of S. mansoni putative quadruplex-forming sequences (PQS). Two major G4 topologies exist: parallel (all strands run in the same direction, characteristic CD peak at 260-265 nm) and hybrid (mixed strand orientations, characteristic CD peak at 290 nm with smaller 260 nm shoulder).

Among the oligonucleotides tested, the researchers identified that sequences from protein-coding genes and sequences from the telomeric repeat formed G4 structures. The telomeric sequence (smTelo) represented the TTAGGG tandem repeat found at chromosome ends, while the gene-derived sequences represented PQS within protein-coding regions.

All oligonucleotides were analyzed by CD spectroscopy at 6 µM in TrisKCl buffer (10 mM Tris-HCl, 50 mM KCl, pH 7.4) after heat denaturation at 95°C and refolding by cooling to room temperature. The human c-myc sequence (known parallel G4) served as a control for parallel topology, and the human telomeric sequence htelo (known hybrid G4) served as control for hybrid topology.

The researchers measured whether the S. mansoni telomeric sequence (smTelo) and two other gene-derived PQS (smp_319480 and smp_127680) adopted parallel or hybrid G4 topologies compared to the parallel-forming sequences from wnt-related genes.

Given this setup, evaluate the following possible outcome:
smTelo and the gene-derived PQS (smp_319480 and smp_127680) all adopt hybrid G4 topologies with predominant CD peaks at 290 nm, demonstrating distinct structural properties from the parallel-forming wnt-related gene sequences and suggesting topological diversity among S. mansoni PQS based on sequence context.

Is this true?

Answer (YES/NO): NO